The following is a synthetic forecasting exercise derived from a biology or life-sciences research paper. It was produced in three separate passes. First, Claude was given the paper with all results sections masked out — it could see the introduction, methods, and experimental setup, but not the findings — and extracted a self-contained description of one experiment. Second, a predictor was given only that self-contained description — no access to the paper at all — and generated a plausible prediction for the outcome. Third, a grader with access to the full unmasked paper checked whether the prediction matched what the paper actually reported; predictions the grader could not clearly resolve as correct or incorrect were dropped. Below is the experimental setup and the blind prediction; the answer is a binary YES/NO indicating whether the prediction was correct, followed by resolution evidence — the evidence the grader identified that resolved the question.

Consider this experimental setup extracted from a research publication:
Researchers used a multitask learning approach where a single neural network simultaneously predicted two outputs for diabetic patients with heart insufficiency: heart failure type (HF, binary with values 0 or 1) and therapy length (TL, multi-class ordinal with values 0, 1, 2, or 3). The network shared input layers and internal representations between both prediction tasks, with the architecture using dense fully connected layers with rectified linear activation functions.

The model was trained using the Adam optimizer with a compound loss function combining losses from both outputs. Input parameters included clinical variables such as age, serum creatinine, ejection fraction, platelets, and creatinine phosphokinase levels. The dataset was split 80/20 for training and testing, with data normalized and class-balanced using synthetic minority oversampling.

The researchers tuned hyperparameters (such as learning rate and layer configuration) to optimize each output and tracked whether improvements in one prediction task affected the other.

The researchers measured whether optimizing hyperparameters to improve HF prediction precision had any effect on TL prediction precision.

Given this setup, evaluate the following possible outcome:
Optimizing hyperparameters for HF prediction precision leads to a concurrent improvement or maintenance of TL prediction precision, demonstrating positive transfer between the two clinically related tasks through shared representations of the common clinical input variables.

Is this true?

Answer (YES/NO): NO